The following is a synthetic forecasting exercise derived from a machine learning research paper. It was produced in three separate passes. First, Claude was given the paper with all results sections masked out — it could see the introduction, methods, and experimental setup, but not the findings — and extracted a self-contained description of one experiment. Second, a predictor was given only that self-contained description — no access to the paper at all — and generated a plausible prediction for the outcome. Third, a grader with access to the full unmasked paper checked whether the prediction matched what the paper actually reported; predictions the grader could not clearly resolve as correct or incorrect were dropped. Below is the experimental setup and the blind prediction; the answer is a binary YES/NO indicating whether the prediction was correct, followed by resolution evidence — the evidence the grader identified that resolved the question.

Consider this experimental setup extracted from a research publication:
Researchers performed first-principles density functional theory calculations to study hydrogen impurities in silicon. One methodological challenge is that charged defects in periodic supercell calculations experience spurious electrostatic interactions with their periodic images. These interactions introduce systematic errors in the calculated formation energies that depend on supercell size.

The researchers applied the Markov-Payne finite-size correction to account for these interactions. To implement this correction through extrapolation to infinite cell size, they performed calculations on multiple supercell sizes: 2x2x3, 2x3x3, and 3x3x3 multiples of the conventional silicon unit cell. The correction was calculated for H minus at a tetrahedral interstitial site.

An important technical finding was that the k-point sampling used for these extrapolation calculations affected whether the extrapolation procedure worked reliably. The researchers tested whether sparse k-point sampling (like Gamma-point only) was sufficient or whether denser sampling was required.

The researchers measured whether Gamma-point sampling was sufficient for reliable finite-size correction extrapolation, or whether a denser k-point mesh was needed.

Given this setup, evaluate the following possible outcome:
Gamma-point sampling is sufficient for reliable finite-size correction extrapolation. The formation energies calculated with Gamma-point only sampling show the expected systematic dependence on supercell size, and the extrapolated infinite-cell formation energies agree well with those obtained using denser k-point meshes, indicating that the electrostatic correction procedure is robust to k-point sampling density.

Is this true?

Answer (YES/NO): NO